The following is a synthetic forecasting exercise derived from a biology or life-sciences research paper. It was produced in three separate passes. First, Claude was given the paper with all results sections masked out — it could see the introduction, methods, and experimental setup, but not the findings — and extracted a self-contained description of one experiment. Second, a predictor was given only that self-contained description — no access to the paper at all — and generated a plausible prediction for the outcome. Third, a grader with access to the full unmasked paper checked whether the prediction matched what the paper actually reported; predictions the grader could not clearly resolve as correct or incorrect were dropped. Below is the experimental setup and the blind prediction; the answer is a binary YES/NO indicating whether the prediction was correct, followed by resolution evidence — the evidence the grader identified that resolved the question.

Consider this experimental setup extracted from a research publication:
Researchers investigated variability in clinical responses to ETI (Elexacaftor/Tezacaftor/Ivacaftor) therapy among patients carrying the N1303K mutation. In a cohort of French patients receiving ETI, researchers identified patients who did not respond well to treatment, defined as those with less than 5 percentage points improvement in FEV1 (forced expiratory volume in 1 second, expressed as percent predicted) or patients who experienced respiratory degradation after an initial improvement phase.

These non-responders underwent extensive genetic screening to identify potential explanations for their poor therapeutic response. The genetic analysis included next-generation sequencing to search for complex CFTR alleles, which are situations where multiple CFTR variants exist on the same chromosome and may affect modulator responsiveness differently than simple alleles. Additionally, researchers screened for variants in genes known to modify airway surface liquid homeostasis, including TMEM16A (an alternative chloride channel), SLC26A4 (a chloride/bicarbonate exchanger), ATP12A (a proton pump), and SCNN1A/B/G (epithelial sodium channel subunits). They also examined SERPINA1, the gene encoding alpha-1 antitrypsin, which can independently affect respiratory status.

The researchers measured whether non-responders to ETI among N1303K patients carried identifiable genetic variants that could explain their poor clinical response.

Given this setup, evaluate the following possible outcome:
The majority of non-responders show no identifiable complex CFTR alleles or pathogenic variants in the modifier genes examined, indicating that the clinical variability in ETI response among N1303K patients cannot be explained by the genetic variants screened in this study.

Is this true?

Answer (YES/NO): NO